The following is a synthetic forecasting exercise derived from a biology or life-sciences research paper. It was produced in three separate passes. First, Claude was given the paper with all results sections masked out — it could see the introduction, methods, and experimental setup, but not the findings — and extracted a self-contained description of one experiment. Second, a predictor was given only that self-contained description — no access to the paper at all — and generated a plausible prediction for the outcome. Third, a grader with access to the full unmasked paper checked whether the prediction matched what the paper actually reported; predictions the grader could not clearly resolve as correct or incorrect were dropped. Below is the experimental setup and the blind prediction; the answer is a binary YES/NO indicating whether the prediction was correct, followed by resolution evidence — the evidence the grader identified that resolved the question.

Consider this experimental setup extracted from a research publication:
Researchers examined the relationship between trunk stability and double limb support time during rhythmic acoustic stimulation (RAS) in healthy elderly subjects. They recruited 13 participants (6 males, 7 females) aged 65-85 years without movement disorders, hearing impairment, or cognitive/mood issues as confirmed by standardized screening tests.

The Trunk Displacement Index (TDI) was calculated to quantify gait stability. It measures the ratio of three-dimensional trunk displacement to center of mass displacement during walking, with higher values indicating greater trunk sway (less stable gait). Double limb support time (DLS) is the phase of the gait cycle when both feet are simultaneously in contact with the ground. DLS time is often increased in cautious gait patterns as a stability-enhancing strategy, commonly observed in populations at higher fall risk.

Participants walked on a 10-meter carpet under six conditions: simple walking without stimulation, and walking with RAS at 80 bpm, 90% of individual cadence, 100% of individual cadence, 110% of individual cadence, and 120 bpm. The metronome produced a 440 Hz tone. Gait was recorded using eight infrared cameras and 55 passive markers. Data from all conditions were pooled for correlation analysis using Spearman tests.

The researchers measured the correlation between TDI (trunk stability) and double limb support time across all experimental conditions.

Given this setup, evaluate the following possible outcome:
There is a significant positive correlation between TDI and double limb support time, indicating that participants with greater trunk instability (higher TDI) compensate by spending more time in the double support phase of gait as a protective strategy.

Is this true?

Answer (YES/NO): YES